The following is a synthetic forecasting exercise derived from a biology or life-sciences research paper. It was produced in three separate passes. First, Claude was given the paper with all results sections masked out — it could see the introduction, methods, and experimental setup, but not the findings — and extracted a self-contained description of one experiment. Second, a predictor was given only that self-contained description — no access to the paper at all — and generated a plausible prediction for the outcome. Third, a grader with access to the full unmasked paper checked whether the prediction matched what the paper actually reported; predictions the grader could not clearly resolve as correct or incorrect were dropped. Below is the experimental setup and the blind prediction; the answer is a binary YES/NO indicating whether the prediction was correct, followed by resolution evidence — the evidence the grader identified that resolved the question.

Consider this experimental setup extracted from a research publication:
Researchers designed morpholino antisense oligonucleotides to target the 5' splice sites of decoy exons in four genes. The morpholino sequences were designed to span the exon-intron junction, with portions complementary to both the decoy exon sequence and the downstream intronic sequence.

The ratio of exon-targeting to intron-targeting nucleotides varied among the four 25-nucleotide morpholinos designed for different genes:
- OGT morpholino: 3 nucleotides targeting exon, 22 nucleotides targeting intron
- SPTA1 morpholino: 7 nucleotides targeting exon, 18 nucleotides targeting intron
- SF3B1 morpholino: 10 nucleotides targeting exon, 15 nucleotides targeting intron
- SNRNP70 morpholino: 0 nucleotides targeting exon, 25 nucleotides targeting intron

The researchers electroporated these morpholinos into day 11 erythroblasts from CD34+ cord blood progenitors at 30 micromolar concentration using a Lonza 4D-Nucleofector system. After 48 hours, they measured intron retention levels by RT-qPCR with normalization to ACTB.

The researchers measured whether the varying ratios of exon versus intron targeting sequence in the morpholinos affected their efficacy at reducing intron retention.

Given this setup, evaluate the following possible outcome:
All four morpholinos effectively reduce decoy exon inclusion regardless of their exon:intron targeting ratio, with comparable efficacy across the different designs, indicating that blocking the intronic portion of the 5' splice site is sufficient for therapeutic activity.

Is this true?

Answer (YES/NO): NO